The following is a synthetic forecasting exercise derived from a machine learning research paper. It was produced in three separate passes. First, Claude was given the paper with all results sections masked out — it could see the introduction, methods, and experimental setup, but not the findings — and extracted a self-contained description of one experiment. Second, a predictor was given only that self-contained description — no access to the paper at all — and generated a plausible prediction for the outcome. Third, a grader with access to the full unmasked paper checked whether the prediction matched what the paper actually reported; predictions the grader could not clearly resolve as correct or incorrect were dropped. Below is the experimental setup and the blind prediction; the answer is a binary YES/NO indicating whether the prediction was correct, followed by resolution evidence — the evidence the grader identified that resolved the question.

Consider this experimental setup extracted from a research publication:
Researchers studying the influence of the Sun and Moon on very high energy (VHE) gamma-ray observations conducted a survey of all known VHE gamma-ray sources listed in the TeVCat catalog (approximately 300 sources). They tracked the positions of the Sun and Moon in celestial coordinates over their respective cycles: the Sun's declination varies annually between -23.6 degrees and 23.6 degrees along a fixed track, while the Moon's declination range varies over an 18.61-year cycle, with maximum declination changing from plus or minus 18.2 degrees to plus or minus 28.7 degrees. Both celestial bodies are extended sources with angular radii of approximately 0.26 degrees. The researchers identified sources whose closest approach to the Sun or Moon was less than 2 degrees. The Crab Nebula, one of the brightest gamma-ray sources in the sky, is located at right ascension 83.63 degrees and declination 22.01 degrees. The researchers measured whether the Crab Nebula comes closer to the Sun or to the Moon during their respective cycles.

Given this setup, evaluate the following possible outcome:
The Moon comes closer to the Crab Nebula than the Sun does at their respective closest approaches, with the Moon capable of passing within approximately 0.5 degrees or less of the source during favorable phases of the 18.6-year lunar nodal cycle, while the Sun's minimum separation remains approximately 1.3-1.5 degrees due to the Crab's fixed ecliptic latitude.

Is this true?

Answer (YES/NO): YES